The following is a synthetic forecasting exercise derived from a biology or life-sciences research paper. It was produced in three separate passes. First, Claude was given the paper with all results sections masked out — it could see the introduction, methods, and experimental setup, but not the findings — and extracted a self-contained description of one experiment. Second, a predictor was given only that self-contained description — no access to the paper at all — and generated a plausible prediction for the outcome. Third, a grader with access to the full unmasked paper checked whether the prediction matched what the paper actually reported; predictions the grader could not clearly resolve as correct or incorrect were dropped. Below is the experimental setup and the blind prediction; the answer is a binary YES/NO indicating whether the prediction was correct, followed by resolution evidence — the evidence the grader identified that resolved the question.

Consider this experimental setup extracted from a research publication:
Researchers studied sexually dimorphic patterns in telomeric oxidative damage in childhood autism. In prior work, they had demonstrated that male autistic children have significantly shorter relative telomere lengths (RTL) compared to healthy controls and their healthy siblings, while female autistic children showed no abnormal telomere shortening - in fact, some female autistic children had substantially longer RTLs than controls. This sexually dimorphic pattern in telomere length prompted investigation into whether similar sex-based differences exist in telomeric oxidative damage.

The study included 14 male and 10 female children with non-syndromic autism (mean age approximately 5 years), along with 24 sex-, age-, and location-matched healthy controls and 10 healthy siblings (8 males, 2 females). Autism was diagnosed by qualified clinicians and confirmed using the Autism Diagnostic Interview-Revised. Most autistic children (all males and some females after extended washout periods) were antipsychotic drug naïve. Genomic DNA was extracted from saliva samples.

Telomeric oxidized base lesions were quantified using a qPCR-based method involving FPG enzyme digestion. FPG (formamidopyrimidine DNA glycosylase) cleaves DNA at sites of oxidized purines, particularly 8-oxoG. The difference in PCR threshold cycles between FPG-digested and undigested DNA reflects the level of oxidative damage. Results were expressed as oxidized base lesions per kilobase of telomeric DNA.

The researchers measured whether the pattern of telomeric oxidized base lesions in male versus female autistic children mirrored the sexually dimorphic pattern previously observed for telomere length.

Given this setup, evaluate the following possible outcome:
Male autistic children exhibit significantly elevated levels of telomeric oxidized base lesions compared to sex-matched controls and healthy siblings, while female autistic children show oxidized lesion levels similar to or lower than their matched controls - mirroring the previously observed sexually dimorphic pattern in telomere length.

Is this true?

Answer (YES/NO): NO